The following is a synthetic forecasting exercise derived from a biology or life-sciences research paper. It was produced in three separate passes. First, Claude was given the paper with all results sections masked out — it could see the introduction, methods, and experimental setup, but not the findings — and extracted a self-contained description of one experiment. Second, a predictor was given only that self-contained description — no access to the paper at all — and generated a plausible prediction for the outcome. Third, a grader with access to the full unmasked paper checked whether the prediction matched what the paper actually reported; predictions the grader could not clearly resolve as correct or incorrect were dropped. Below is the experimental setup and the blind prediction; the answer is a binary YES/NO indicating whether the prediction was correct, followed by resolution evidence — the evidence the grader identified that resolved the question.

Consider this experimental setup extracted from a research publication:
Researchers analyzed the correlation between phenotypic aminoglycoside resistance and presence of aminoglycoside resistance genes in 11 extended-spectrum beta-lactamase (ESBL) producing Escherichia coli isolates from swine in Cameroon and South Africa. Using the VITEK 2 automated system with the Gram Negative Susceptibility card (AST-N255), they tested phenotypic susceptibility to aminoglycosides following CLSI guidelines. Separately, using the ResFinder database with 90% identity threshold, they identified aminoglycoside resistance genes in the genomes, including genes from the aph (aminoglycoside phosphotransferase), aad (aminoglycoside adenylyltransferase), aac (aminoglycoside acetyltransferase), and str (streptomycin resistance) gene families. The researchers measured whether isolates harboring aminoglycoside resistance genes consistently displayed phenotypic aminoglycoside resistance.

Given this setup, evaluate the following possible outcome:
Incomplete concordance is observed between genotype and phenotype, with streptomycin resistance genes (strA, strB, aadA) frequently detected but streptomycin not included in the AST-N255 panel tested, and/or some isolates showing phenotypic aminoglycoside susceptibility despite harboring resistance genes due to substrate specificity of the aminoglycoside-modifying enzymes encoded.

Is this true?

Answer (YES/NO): YES